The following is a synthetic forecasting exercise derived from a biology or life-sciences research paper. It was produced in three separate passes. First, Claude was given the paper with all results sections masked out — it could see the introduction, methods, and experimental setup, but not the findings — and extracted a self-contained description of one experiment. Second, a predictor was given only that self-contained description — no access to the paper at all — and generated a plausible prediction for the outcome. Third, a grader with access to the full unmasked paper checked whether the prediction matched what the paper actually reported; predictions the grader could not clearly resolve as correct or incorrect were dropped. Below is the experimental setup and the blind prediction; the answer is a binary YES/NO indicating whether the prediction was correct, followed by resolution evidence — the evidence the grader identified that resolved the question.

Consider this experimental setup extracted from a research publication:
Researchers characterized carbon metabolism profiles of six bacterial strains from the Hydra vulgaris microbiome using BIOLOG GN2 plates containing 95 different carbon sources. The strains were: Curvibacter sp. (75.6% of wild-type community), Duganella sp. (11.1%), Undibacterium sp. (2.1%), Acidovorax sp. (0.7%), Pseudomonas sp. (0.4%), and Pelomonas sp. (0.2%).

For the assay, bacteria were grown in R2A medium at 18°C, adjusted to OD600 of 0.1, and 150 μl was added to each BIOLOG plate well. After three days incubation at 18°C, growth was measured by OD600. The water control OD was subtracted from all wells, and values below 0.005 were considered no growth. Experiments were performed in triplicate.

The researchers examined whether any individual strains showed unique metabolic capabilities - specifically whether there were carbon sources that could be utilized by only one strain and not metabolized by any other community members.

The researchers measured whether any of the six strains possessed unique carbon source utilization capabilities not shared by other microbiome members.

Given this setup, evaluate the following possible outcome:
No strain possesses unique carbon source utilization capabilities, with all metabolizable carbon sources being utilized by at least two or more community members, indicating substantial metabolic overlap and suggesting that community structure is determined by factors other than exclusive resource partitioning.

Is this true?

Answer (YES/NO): NO